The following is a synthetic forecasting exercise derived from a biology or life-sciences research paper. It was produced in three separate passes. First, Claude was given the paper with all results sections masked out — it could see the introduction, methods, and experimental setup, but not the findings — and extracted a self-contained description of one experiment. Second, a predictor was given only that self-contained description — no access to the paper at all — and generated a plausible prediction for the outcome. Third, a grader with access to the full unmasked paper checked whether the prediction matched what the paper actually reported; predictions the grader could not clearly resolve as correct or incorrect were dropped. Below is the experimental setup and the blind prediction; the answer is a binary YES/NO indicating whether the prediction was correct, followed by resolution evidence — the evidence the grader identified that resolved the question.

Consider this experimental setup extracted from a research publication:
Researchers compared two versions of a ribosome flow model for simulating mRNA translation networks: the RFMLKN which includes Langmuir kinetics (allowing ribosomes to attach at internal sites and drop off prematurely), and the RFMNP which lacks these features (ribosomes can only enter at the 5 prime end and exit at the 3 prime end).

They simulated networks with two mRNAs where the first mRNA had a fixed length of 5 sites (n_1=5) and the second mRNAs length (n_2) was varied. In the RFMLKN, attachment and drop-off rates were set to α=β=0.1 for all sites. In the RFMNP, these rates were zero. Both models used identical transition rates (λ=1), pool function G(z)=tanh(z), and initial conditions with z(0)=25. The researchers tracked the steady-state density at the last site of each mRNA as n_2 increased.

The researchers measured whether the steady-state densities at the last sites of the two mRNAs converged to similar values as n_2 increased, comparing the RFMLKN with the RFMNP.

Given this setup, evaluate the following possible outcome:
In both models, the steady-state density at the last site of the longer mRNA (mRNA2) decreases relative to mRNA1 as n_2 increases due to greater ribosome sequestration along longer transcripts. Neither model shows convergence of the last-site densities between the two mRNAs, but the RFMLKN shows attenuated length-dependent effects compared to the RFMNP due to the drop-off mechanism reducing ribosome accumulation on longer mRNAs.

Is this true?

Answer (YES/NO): NO